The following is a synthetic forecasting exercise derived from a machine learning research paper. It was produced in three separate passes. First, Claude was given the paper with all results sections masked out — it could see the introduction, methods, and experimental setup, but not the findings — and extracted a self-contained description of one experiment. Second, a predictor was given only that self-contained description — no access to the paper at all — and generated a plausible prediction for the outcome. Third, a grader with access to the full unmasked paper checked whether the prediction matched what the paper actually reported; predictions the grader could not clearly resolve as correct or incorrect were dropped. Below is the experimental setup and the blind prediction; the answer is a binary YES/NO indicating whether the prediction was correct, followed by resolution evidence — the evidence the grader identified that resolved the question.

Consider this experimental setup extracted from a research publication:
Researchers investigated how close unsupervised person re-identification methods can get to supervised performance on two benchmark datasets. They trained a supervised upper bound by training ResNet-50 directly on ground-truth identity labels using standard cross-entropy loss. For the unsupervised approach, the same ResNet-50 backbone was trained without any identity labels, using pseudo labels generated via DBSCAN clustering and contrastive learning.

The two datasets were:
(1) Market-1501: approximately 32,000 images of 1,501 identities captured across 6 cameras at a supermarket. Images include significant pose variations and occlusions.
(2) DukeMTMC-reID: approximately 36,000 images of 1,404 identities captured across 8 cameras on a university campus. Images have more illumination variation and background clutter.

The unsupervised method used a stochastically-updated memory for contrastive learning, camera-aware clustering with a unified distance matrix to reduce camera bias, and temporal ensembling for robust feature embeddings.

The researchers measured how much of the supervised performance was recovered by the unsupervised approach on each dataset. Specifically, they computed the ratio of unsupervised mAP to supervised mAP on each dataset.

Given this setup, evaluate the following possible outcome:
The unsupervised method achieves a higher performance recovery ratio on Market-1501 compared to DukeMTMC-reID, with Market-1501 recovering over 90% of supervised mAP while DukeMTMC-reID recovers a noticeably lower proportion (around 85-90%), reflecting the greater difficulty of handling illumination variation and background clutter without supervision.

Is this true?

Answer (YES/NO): NO